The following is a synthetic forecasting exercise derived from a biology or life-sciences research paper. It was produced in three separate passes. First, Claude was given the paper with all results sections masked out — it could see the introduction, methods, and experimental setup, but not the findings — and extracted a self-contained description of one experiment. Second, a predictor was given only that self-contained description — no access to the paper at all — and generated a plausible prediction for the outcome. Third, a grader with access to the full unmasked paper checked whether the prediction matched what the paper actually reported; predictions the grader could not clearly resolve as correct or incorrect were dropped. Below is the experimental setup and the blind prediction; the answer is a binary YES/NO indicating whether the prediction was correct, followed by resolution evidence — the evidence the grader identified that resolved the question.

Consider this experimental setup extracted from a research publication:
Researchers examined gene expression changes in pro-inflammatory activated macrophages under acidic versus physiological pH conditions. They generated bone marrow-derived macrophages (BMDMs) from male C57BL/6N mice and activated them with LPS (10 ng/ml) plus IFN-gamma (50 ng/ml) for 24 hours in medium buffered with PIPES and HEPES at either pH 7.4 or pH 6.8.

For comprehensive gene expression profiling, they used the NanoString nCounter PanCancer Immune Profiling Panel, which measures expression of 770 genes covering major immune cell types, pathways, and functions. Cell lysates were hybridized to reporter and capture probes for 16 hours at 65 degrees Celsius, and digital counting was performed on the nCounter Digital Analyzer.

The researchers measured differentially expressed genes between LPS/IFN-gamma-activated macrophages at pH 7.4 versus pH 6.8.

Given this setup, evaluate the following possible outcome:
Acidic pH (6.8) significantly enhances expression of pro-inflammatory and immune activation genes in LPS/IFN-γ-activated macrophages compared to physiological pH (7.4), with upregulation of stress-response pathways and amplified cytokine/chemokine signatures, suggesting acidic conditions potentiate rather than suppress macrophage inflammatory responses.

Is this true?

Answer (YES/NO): NO